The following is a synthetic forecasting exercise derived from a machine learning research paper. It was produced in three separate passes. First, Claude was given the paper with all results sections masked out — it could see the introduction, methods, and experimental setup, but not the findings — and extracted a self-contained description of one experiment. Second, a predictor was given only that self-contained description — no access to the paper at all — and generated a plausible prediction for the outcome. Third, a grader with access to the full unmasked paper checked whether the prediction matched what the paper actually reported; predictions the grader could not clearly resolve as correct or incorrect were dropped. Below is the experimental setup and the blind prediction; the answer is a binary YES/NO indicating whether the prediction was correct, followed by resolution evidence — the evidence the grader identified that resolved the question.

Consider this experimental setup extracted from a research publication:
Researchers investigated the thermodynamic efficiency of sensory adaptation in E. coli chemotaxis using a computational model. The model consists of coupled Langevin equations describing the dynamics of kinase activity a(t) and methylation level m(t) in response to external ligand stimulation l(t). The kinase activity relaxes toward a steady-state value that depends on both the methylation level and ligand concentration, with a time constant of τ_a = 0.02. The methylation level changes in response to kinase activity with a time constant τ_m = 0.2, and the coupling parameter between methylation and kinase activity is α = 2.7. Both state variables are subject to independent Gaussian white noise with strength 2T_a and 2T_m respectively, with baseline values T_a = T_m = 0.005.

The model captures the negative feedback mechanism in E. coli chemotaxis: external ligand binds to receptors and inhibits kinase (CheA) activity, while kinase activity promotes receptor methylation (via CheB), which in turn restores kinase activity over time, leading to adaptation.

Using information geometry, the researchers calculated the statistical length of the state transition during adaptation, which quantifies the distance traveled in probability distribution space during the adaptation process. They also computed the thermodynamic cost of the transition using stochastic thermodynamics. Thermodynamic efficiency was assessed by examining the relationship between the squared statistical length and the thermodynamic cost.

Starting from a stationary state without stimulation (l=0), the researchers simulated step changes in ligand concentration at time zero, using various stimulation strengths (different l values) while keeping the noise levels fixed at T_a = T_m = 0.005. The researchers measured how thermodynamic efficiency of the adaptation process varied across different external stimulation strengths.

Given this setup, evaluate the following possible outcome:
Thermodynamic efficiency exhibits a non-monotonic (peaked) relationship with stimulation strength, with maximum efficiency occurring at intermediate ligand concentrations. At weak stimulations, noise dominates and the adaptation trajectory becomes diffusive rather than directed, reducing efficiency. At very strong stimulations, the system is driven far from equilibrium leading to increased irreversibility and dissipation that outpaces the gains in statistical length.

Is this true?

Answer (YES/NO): NO